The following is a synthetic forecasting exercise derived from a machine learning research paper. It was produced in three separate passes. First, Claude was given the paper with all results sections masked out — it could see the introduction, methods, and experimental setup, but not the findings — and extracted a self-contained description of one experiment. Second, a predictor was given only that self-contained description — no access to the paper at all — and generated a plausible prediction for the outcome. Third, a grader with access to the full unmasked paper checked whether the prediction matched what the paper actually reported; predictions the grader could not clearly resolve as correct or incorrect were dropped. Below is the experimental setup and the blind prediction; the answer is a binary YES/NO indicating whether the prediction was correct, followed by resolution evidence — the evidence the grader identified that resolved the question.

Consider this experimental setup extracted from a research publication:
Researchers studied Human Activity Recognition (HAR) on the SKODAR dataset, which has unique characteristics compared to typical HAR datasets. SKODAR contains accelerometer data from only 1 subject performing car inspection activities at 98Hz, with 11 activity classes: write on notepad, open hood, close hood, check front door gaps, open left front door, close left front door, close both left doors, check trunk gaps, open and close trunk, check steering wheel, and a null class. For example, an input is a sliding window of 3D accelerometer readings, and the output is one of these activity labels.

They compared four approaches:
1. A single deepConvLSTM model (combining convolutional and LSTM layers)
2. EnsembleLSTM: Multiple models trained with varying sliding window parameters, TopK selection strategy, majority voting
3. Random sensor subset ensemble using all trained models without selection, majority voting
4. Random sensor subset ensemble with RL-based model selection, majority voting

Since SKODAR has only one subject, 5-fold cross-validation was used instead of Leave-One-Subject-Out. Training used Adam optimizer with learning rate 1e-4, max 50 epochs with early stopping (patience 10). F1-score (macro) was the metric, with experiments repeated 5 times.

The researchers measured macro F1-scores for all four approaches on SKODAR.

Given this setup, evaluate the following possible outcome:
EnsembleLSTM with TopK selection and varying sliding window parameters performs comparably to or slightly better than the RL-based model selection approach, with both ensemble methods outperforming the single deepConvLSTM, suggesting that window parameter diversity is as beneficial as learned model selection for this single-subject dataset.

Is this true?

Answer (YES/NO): NO